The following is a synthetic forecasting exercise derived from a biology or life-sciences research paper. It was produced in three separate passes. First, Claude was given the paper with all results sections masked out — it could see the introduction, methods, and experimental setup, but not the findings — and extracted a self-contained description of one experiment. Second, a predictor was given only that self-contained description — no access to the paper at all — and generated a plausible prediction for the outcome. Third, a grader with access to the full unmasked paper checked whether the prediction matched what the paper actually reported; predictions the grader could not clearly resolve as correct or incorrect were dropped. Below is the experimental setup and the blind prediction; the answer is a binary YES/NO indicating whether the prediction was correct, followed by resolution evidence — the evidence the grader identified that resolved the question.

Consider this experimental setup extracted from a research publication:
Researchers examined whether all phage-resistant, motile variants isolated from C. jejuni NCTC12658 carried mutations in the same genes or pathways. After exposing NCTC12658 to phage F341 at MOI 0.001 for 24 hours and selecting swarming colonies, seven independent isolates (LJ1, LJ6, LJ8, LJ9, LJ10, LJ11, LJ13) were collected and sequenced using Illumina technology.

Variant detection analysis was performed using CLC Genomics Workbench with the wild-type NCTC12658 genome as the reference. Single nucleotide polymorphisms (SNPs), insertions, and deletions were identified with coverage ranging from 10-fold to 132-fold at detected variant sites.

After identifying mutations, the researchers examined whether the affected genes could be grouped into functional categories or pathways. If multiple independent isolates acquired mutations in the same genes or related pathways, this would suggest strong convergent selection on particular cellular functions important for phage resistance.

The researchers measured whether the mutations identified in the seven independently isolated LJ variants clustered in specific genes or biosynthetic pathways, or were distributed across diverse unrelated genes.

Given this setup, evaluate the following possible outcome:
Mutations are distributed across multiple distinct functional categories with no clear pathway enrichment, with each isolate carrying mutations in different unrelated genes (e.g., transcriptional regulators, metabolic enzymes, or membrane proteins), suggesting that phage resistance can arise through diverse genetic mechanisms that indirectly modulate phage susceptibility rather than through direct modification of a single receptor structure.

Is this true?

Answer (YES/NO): NO